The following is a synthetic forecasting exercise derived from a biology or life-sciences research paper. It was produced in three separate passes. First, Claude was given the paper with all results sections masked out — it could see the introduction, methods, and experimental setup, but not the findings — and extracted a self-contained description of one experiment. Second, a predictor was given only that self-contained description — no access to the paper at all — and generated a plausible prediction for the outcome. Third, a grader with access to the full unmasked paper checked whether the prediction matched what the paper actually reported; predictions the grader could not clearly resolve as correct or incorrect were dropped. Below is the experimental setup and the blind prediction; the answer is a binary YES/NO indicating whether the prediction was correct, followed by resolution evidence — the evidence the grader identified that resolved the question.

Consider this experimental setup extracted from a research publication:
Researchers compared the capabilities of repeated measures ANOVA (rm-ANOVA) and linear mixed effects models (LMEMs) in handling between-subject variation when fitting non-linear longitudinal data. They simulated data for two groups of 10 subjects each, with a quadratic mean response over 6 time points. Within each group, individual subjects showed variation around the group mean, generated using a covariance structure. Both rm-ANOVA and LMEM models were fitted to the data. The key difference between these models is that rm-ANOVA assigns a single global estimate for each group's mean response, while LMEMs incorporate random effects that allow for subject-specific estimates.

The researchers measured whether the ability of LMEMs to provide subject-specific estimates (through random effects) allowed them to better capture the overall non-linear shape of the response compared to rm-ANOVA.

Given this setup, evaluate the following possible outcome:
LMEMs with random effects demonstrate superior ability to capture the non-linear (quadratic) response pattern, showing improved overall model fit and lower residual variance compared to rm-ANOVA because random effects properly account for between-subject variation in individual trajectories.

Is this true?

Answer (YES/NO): NO